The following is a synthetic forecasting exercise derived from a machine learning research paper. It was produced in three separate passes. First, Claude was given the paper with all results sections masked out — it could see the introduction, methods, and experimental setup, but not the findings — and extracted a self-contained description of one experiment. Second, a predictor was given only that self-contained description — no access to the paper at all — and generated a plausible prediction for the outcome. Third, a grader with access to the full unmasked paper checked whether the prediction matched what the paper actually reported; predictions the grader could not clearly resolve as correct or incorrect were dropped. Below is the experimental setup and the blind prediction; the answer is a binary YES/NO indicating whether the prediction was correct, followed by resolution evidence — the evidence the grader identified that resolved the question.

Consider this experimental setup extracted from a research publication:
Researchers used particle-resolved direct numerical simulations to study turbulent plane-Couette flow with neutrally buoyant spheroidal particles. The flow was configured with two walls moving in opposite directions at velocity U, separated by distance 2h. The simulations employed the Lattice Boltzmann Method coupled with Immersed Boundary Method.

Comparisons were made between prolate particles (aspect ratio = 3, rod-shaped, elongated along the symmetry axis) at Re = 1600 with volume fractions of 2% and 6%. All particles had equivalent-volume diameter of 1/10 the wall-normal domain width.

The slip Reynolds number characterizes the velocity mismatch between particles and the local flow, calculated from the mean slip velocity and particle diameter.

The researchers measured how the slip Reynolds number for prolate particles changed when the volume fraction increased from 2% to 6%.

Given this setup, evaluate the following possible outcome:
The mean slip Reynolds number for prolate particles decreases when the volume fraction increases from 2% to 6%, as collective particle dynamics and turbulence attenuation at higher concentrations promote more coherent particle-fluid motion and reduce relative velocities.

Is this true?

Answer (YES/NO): NO